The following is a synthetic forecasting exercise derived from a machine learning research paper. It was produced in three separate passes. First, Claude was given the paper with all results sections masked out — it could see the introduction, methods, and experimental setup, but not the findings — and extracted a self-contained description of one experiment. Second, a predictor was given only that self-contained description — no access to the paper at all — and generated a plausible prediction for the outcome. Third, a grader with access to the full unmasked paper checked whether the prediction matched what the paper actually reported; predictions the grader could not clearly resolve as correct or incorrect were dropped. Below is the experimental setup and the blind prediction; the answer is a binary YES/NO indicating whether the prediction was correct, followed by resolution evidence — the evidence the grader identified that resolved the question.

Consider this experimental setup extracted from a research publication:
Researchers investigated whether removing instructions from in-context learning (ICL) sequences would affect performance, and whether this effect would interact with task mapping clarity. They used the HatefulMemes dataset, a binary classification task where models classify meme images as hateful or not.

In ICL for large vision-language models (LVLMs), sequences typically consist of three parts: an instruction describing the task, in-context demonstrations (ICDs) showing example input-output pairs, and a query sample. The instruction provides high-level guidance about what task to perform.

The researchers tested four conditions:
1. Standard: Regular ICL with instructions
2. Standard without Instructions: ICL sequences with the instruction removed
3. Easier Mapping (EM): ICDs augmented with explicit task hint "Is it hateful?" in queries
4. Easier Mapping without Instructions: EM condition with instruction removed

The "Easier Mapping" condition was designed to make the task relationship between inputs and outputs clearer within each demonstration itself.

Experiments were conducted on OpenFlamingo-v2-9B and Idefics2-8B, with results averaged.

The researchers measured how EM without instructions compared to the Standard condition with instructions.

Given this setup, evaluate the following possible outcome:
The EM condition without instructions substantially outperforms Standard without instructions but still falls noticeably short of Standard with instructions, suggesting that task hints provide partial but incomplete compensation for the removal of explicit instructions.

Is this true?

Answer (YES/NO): NO